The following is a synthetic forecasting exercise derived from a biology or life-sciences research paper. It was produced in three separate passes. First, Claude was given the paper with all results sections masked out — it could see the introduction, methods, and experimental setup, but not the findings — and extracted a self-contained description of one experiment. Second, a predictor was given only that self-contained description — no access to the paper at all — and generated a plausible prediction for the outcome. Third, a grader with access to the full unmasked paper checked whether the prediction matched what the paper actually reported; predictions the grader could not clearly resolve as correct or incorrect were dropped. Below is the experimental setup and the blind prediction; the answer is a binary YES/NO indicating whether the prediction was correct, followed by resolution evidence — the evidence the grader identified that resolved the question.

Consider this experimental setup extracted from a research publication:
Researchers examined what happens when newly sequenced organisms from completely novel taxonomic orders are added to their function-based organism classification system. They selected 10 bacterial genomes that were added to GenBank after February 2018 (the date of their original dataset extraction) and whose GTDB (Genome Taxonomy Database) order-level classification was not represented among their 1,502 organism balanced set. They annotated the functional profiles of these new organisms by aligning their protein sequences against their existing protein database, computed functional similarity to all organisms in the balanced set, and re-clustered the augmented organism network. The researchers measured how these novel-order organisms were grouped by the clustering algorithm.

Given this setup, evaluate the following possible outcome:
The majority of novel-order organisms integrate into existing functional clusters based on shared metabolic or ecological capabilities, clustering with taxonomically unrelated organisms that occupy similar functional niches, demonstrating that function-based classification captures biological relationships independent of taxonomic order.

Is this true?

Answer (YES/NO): NO